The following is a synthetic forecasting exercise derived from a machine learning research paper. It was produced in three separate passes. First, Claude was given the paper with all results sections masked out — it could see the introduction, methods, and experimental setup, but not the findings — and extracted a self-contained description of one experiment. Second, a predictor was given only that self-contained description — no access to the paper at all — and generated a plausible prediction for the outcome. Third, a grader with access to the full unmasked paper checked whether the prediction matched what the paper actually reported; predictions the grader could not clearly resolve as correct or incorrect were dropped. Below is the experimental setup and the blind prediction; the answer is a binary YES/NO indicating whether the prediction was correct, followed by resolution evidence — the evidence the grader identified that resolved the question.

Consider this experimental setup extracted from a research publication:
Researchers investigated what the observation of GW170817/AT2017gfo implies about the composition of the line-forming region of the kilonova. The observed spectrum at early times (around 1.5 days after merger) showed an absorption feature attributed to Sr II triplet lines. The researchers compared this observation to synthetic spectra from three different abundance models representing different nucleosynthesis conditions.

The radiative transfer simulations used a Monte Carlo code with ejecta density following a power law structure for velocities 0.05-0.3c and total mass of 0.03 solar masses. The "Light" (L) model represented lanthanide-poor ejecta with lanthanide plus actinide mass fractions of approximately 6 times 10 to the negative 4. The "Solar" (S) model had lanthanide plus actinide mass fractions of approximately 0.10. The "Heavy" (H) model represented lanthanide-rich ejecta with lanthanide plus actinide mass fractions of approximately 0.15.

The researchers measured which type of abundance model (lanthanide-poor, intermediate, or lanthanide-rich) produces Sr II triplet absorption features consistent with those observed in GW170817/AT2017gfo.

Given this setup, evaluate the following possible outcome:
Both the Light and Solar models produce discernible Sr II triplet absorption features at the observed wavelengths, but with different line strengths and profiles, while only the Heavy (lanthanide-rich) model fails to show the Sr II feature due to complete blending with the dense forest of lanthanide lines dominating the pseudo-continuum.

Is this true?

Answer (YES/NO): NO